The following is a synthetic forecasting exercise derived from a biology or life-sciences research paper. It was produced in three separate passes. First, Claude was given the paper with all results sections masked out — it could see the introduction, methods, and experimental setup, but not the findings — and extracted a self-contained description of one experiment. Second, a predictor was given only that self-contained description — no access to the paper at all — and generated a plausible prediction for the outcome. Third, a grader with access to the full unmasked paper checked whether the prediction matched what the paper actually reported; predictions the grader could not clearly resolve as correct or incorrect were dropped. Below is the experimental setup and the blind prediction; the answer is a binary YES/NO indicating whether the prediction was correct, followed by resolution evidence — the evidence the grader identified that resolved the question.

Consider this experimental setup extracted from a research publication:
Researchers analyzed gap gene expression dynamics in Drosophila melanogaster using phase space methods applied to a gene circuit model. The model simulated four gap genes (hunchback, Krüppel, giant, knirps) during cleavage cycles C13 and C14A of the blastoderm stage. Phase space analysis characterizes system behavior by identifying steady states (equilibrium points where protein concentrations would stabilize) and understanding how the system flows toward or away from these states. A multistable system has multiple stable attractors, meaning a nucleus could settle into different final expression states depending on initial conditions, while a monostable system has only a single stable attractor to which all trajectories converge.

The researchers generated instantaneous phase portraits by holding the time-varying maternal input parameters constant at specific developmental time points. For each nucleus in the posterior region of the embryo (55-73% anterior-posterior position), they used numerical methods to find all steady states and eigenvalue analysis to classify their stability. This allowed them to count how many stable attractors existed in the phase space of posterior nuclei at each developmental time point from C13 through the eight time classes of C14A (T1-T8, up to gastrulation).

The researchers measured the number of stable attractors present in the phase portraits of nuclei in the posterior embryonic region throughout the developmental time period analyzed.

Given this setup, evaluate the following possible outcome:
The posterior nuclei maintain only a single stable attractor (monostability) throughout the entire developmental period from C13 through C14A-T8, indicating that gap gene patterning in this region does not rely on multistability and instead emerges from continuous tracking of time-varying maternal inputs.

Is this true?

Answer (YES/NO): YES